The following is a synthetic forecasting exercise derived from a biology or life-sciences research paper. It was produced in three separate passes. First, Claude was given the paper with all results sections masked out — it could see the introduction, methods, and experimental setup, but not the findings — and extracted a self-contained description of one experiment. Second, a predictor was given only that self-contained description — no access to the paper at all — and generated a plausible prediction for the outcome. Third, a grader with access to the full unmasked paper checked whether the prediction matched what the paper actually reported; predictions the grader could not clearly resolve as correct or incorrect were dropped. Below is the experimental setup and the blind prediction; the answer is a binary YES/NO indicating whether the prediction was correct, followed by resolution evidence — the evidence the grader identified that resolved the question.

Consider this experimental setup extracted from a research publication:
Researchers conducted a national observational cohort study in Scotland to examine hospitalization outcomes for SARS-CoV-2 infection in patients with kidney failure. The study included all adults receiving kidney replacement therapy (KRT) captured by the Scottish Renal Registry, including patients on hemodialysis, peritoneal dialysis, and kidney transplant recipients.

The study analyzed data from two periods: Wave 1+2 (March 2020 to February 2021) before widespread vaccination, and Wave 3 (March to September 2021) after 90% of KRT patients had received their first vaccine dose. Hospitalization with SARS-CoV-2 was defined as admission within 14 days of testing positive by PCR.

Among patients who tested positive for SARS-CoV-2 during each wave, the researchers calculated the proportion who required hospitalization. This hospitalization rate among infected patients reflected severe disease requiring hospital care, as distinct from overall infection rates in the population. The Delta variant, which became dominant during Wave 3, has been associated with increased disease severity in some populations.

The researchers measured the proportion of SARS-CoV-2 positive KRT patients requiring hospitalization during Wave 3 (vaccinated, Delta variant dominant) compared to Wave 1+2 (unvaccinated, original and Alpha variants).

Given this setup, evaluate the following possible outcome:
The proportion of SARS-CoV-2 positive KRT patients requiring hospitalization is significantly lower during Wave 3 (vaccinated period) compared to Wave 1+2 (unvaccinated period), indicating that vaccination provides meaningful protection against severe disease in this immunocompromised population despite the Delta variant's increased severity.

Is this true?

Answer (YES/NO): NO